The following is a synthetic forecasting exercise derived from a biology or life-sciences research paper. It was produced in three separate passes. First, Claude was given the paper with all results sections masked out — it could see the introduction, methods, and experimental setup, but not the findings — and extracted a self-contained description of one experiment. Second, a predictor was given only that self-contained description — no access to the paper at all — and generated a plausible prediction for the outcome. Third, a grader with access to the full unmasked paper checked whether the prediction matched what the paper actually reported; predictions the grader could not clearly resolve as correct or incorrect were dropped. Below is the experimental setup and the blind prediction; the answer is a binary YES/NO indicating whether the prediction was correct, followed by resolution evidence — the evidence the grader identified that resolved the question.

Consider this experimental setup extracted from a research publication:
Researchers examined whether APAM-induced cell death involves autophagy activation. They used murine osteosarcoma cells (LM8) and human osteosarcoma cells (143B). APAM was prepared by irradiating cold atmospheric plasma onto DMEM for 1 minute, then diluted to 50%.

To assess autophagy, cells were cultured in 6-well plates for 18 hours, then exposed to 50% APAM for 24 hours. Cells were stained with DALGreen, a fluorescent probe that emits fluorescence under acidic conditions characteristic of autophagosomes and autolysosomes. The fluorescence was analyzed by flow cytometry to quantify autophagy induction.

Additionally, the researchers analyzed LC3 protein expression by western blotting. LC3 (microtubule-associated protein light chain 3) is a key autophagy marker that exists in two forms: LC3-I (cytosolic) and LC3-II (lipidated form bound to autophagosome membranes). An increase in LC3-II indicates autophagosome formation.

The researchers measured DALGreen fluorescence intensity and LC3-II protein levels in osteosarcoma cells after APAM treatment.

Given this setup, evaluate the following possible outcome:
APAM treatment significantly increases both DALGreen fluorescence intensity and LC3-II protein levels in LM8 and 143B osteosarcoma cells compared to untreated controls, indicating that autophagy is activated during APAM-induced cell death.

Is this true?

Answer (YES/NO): YES